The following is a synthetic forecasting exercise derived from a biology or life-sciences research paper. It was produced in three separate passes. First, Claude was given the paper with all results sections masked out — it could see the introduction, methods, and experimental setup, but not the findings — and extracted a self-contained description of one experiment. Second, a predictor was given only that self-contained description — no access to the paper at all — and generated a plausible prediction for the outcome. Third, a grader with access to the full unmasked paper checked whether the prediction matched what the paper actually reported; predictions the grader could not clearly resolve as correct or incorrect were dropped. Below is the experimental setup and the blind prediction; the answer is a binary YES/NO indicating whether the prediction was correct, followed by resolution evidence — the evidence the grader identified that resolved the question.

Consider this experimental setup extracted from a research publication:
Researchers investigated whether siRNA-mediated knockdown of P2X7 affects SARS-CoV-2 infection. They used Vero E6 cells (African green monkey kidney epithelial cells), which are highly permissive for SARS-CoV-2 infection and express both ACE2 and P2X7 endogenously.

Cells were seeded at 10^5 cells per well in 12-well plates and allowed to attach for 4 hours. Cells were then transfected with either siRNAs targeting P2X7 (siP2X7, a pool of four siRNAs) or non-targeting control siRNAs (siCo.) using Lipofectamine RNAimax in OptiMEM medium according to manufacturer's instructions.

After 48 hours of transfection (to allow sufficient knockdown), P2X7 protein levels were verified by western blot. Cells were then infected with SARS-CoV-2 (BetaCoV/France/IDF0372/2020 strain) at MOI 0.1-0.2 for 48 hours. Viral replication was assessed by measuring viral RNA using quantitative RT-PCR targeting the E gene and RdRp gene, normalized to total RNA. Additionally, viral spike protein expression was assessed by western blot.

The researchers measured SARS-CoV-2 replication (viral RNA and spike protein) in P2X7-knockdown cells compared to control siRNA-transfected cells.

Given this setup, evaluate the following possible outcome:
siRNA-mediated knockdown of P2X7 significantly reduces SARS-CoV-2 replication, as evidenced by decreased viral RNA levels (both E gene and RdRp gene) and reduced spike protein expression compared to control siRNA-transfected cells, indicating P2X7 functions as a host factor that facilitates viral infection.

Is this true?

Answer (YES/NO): NO